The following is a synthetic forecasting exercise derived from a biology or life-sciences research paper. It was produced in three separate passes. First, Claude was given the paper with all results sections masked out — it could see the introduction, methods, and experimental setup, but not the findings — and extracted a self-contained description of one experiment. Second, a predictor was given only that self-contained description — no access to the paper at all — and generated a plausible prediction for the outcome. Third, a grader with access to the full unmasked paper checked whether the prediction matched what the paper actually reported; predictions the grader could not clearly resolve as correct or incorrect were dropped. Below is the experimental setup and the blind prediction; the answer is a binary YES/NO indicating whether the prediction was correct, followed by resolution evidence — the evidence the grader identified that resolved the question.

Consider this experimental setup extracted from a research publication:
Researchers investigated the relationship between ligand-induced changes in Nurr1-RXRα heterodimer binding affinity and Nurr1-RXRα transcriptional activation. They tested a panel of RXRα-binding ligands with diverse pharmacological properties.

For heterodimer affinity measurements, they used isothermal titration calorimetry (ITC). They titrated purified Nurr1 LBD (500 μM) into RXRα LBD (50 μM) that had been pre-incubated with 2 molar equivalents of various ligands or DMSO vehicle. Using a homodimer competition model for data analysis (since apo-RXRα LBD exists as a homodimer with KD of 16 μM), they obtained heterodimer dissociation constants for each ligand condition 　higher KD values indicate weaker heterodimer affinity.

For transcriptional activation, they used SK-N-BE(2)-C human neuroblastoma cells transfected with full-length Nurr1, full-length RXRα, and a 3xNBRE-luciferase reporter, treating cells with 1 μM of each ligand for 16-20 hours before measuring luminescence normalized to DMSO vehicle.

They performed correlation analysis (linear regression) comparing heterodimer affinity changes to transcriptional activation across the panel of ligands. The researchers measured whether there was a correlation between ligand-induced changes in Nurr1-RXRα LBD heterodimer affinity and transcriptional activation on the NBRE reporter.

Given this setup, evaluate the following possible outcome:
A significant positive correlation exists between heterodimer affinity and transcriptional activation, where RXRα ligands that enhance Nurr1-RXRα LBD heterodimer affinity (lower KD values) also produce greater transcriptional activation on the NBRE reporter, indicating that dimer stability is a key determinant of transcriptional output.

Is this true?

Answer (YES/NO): NO